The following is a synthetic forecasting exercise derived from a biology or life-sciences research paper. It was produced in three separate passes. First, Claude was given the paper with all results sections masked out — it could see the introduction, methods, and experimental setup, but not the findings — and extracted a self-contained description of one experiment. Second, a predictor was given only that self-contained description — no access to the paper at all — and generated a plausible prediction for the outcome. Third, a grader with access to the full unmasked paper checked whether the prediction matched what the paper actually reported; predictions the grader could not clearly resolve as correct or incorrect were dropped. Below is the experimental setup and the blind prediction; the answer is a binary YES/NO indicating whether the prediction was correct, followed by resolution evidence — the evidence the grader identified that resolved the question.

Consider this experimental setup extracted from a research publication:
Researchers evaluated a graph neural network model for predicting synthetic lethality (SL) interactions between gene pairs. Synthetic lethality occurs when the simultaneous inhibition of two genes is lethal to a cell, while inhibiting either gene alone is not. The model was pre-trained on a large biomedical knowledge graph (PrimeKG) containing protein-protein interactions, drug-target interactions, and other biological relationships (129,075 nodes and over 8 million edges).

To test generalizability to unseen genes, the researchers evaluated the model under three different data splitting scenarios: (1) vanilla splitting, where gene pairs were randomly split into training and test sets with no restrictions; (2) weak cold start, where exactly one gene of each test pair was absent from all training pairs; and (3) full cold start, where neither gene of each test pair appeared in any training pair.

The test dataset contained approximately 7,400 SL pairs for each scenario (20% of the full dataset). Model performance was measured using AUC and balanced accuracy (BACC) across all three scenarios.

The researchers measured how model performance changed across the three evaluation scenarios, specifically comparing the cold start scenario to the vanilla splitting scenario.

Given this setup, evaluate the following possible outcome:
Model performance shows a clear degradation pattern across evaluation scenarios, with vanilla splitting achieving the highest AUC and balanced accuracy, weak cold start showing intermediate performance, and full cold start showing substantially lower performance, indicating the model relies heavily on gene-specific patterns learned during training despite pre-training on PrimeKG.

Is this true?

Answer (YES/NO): NO